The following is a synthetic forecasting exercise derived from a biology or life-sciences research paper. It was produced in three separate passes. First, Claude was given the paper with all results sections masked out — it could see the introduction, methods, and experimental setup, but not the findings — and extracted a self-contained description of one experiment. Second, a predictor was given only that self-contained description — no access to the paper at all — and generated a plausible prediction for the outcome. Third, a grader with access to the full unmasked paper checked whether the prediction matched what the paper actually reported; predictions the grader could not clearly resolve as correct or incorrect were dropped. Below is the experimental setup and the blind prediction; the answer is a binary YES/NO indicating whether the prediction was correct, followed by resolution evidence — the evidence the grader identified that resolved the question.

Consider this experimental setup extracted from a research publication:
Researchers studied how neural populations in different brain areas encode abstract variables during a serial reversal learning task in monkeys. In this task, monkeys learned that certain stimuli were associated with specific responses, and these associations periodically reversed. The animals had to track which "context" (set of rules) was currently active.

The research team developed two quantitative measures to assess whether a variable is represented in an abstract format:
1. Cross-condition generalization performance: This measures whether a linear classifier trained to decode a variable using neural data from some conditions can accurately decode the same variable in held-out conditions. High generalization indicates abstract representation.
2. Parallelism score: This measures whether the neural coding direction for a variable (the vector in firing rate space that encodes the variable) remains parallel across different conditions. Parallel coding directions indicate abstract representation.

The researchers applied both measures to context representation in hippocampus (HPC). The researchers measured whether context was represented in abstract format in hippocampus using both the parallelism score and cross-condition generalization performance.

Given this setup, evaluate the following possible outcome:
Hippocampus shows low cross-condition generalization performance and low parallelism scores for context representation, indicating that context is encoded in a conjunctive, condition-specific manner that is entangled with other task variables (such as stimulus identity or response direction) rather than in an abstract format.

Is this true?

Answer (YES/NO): NO